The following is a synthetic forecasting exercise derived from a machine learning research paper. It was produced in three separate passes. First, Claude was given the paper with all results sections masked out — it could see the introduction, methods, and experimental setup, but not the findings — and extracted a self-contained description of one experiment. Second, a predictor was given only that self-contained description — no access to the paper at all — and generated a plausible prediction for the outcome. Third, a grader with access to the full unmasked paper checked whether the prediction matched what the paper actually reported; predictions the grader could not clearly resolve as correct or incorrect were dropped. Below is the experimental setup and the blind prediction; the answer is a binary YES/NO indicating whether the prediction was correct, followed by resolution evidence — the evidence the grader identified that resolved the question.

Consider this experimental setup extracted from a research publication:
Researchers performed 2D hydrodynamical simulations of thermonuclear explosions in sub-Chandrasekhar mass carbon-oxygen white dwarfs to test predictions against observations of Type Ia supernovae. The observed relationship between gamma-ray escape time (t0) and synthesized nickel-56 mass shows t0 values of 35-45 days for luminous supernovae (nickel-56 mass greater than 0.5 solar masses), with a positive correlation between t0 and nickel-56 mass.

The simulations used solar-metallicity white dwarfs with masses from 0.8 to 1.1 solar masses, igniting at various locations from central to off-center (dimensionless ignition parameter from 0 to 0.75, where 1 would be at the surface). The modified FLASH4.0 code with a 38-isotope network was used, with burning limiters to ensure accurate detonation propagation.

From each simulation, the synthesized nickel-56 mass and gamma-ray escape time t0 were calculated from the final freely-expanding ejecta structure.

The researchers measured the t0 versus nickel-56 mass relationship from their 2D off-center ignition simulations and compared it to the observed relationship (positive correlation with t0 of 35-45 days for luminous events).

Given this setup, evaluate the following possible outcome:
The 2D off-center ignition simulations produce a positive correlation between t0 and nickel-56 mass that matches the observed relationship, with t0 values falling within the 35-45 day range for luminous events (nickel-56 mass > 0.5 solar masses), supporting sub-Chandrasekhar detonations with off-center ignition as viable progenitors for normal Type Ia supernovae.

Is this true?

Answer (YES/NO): NO